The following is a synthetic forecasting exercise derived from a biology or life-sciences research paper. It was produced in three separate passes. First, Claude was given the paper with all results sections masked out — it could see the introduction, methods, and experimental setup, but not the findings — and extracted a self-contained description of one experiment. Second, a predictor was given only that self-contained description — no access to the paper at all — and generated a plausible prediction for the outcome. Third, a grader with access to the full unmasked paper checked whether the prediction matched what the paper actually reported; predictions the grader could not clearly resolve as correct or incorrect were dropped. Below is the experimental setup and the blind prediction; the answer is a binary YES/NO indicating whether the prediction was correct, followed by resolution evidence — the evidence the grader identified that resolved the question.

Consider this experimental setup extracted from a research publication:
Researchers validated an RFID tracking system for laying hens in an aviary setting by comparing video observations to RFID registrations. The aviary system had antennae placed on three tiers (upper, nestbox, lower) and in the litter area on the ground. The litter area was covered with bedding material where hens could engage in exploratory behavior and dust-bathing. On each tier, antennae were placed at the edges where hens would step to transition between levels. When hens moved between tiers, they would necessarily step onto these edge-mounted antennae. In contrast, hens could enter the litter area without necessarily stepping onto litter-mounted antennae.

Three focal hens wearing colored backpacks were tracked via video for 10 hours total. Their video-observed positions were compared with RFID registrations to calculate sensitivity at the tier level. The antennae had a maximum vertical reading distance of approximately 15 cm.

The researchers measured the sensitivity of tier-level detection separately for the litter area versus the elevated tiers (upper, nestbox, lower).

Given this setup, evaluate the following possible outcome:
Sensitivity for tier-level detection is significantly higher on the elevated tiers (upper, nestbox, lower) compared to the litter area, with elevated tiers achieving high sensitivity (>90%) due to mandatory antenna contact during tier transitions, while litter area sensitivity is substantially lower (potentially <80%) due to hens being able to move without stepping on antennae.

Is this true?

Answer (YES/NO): NO